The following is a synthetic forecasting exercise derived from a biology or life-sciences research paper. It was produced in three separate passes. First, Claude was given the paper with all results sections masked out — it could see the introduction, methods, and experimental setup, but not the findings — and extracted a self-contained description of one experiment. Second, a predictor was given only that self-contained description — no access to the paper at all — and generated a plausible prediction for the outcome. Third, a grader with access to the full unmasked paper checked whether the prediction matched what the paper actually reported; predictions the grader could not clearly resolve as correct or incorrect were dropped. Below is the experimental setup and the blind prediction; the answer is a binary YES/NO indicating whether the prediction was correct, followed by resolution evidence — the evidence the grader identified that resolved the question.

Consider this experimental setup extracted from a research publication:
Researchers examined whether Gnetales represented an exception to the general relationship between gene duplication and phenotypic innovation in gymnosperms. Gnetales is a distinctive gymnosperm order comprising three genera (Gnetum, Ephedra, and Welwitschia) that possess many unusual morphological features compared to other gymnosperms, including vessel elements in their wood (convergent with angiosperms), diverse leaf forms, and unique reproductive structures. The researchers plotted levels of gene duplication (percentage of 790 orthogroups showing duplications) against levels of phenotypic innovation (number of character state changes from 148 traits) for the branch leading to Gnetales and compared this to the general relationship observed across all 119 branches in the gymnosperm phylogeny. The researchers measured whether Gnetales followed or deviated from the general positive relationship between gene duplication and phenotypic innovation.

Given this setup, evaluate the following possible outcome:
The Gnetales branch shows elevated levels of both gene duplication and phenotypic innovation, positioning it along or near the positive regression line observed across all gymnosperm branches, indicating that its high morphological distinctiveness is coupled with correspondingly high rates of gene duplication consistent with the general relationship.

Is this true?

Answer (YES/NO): NO